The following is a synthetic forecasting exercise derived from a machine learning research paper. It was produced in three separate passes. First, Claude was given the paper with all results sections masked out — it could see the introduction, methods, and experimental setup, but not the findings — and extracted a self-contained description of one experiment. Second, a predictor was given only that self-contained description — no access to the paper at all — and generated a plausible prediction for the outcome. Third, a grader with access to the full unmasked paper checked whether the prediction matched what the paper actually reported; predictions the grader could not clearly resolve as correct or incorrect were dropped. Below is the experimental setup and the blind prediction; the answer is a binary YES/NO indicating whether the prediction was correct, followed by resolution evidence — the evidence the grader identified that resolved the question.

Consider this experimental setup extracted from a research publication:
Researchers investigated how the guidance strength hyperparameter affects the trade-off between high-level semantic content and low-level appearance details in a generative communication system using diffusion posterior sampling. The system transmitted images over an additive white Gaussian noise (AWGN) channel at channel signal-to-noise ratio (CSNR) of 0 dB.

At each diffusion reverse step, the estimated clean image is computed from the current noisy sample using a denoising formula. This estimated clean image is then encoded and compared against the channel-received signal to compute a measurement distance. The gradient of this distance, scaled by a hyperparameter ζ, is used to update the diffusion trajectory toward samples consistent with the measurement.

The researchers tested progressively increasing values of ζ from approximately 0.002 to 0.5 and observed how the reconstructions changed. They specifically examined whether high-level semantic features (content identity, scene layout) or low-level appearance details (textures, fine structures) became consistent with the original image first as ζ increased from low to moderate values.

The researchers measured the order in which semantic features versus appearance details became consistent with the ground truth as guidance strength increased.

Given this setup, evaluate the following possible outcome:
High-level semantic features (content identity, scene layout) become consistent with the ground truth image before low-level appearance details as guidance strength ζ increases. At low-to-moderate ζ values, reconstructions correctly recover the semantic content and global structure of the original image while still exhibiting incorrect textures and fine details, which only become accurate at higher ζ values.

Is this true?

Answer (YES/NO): YES